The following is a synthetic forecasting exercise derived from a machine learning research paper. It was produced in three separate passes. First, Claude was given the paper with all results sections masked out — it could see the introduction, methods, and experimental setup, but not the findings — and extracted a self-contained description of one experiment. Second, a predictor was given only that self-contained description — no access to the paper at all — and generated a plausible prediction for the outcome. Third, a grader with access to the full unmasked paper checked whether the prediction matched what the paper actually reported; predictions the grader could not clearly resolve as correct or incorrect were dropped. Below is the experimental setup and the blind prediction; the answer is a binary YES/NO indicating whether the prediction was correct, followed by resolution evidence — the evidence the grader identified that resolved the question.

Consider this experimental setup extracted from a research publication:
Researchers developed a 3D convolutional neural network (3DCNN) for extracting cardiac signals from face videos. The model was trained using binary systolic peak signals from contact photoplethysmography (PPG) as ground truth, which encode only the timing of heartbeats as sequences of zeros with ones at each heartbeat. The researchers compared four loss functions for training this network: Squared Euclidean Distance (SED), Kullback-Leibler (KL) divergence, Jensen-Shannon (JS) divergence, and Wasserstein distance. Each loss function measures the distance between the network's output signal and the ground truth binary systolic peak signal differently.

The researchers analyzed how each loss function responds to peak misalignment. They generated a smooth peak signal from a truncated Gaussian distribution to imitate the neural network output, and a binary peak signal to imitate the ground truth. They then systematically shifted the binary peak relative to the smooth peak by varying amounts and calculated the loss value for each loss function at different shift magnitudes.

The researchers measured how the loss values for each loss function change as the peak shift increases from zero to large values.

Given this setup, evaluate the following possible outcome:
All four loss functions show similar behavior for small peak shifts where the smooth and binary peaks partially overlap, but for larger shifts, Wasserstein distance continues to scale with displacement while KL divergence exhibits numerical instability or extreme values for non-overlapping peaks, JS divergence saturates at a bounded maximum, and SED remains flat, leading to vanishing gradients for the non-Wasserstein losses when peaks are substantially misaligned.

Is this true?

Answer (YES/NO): NO